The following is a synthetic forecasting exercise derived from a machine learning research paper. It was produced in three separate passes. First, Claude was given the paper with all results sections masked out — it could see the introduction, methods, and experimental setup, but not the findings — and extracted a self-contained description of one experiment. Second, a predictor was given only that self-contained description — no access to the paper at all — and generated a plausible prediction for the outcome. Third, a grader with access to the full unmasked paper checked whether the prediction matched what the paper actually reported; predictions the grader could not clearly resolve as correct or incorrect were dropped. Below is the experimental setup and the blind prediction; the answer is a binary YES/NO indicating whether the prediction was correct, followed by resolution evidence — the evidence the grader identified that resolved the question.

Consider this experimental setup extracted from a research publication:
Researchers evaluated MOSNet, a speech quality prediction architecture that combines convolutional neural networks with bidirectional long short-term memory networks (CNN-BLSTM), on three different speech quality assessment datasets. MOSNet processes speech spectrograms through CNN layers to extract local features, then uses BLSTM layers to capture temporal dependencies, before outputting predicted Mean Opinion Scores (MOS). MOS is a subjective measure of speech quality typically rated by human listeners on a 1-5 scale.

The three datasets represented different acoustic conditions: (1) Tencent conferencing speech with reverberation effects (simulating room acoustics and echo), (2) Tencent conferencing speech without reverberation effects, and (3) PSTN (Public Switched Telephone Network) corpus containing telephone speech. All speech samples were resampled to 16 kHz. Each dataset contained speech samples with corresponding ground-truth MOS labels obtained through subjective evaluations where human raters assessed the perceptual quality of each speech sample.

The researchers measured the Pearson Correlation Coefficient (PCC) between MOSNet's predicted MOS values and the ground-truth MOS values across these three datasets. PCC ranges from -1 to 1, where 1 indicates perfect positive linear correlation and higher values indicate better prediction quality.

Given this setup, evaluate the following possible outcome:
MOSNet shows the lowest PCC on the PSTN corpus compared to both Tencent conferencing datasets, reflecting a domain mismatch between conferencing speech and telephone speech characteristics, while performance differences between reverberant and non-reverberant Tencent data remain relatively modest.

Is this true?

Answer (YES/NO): YES